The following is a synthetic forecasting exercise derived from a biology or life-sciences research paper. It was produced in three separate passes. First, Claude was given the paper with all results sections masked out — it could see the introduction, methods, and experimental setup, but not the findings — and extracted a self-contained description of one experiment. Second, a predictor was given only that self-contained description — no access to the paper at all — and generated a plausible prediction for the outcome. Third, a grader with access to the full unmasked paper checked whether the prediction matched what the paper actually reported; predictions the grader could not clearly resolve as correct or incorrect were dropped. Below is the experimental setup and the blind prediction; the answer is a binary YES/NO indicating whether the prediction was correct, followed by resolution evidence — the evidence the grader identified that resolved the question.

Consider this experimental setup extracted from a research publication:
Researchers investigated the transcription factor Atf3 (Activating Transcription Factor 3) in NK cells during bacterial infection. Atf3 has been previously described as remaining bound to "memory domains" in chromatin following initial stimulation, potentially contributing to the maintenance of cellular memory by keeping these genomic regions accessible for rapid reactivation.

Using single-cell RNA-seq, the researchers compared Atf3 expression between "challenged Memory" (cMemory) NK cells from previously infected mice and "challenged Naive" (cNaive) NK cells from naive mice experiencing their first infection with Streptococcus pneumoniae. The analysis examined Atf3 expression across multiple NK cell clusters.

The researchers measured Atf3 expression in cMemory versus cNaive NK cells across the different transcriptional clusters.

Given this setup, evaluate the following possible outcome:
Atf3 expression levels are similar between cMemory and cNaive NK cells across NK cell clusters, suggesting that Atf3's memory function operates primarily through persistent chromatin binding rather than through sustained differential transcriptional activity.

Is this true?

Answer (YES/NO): NO